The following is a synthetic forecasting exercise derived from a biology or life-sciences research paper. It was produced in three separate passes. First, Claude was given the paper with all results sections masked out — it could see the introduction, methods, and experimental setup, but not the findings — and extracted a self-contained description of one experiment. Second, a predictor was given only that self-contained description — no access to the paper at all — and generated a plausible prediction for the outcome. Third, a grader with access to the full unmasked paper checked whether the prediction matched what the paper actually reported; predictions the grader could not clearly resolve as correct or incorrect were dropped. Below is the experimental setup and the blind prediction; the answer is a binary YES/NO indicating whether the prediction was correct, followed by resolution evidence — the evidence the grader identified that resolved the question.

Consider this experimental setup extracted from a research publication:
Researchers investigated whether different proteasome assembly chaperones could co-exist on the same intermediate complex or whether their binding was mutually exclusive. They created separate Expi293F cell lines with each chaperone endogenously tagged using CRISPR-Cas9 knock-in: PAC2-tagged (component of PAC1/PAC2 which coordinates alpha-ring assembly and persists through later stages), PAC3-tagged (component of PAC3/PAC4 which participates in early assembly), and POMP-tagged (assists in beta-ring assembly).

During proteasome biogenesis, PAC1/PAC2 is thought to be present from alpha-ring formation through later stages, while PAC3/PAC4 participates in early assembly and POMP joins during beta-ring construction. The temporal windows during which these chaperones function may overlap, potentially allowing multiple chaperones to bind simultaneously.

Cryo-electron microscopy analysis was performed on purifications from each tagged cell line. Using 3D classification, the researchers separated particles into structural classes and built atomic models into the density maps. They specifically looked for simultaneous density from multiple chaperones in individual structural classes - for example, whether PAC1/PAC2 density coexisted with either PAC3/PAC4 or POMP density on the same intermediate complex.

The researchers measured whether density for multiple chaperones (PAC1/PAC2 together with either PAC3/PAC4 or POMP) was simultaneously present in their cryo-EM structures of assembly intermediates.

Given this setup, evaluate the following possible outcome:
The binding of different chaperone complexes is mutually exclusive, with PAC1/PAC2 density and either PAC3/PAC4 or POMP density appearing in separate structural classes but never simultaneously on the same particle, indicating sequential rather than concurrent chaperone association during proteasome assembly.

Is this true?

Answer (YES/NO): NO